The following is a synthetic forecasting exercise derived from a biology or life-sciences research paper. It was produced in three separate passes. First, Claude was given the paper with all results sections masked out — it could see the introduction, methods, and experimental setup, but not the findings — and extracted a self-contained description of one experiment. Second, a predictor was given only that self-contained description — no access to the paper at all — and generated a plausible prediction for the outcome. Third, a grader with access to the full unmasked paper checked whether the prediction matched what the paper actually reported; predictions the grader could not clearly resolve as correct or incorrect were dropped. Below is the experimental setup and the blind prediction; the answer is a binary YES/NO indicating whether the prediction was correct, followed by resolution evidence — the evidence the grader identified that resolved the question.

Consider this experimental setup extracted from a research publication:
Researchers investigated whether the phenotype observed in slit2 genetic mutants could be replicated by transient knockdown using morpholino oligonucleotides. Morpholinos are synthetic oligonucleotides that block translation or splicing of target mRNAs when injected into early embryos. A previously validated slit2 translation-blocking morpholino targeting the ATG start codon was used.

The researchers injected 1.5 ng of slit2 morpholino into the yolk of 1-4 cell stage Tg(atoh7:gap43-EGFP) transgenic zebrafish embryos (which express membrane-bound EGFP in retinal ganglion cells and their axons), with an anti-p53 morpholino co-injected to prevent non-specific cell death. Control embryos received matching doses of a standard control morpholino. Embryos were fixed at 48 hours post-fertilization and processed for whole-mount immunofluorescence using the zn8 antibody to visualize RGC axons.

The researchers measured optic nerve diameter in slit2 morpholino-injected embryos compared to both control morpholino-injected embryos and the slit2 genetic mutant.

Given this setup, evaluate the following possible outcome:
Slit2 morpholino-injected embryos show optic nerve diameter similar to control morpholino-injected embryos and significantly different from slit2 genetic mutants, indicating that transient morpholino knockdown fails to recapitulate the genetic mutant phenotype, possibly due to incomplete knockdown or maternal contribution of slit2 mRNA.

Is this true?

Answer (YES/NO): YES